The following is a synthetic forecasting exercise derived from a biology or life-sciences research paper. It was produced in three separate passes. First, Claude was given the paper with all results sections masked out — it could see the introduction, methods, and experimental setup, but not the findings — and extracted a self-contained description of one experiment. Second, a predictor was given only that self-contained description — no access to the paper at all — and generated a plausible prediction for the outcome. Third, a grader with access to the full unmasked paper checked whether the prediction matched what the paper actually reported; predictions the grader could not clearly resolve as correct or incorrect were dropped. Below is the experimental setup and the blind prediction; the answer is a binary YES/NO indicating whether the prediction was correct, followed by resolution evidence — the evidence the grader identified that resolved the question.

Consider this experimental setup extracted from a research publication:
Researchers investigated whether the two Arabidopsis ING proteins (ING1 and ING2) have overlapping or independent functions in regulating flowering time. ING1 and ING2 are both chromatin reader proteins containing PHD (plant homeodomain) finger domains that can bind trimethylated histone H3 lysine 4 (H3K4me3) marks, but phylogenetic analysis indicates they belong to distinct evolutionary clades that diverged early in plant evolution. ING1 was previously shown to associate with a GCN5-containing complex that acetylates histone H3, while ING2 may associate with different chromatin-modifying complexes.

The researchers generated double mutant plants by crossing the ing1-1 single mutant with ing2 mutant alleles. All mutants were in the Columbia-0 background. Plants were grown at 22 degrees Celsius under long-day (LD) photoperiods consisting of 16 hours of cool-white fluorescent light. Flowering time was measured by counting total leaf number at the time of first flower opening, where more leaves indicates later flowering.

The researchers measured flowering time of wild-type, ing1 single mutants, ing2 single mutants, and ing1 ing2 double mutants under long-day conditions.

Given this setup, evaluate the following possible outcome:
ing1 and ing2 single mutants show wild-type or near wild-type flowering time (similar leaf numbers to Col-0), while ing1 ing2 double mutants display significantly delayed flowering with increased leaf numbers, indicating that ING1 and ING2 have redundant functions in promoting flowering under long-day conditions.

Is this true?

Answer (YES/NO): NO